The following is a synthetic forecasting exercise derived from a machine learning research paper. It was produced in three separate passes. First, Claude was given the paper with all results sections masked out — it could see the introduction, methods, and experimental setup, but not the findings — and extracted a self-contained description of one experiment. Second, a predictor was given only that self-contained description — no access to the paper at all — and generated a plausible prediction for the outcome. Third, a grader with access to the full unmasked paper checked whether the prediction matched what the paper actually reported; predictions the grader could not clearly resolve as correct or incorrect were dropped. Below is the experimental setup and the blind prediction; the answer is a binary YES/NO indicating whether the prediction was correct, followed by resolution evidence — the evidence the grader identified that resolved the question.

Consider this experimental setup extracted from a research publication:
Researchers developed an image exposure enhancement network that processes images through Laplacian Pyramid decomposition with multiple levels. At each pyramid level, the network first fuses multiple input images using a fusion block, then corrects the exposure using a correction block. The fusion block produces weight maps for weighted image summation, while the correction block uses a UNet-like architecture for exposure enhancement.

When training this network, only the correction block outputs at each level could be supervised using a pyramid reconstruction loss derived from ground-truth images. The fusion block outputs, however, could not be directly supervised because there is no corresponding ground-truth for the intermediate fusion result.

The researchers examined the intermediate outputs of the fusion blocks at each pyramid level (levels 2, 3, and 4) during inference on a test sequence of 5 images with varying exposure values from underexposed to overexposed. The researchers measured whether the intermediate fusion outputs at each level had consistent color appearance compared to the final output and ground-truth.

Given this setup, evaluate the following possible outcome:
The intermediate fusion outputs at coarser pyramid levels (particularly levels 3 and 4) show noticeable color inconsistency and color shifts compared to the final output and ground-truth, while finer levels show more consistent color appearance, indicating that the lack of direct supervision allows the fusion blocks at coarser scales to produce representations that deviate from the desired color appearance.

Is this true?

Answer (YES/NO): NO